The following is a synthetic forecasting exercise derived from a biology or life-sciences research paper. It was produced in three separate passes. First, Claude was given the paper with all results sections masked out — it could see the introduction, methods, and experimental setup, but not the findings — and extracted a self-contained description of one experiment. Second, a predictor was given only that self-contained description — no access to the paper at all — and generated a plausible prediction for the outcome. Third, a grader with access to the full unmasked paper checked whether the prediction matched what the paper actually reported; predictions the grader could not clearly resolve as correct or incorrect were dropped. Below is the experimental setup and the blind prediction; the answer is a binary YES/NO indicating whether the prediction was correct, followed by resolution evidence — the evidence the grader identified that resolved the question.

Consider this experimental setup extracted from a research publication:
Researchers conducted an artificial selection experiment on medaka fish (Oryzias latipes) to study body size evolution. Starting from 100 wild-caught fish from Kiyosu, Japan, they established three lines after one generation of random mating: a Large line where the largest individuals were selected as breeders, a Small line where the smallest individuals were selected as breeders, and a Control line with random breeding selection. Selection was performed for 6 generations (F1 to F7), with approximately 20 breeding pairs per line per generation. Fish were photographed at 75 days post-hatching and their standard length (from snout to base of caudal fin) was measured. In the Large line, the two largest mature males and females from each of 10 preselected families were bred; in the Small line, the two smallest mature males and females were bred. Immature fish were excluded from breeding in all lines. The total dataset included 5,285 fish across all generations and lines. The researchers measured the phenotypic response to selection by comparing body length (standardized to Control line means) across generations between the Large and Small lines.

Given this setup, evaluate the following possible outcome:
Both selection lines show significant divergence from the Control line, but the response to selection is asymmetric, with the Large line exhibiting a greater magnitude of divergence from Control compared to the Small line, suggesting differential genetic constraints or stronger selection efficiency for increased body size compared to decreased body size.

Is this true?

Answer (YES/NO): NO